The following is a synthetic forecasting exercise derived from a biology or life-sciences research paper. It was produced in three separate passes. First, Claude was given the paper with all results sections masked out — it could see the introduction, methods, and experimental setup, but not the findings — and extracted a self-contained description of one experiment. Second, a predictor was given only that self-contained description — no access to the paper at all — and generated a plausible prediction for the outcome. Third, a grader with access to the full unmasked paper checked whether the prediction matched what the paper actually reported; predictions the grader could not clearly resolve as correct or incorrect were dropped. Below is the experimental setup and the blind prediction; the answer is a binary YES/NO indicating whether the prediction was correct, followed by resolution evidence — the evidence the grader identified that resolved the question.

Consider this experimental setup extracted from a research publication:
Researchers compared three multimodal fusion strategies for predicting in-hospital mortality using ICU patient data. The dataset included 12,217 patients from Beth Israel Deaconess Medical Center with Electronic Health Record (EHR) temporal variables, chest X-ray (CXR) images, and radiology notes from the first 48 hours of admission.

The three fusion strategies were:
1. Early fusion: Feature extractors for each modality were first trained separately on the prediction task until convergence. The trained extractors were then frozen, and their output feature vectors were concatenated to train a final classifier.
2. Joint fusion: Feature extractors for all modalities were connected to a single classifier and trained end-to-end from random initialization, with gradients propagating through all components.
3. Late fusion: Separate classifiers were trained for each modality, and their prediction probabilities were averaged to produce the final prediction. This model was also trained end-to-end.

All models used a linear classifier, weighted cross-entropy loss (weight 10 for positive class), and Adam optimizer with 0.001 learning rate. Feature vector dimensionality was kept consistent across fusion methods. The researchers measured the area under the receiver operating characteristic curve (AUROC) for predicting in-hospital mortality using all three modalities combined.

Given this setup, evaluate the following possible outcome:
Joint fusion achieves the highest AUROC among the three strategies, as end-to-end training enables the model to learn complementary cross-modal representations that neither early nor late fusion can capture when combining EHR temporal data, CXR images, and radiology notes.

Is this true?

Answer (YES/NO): NO